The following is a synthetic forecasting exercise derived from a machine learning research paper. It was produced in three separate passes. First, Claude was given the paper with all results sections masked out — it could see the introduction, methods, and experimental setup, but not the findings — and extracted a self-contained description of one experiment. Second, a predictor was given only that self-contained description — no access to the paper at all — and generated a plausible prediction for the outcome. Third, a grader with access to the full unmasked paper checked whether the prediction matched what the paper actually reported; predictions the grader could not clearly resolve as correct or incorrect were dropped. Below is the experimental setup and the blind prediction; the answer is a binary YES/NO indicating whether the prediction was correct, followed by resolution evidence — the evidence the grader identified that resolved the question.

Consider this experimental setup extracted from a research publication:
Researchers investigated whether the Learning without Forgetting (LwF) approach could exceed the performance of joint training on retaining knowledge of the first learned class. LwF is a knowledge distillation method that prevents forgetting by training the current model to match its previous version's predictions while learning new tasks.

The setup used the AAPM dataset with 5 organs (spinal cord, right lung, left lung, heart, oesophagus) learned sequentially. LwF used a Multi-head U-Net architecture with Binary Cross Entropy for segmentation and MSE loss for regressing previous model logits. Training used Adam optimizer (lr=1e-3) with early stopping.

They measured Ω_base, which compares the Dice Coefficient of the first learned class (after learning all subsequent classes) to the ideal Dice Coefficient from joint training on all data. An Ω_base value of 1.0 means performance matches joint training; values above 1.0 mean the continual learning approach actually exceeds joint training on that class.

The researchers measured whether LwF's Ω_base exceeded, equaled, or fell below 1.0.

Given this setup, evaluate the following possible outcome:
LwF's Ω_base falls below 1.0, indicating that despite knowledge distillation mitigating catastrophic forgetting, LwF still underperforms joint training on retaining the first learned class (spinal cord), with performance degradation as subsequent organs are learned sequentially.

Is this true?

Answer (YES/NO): NO